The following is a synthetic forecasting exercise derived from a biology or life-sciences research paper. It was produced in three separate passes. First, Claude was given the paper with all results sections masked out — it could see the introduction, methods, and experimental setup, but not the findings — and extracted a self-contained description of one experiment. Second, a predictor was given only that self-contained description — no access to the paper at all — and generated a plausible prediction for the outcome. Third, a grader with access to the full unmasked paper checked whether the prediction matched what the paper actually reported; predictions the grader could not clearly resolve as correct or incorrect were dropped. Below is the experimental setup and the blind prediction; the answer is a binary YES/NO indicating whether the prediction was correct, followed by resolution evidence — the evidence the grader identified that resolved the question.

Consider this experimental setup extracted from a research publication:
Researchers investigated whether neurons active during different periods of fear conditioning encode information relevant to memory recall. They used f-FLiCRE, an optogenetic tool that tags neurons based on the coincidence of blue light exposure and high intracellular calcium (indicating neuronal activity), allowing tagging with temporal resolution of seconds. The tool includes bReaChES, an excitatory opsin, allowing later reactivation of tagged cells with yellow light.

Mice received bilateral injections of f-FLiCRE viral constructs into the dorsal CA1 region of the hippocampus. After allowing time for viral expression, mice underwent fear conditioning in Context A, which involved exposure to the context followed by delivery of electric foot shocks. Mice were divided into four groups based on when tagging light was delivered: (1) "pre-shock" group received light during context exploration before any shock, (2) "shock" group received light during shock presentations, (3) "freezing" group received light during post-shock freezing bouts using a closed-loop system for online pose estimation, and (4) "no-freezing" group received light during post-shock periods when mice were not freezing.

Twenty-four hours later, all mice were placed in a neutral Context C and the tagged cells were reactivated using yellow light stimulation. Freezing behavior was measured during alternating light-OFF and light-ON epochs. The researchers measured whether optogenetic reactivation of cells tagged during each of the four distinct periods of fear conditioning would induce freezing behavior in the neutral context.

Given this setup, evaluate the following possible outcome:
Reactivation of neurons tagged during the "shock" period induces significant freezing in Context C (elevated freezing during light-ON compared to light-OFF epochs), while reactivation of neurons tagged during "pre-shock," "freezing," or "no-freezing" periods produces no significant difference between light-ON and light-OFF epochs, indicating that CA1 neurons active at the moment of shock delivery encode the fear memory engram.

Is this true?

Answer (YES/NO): NO